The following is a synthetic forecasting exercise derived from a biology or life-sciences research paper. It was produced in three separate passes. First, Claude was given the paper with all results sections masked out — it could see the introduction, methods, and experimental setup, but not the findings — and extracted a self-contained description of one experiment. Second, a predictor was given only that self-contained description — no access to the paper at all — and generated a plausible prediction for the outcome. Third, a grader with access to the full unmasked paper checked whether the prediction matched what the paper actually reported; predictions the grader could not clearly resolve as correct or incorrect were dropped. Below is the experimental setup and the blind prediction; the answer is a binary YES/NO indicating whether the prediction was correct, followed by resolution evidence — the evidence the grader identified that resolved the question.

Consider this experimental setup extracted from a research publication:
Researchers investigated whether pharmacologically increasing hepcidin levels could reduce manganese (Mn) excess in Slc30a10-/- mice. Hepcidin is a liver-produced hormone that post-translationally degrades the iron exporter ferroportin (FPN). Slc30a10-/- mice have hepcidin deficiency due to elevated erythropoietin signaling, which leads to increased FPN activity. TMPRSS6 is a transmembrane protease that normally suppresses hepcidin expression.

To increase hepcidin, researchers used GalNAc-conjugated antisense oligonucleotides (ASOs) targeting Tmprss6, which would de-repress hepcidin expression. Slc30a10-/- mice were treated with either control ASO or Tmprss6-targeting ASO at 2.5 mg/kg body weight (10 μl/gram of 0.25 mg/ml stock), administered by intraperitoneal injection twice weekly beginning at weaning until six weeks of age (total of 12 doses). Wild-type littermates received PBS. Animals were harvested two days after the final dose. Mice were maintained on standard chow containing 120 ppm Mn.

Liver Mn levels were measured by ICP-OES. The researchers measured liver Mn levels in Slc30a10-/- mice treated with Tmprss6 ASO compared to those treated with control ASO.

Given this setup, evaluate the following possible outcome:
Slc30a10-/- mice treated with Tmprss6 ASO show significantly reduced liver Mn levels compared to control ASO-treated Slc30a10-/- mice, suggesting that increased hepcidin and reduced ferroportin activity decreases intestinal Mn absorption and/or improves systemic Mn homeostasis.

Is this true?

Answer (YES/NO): YES